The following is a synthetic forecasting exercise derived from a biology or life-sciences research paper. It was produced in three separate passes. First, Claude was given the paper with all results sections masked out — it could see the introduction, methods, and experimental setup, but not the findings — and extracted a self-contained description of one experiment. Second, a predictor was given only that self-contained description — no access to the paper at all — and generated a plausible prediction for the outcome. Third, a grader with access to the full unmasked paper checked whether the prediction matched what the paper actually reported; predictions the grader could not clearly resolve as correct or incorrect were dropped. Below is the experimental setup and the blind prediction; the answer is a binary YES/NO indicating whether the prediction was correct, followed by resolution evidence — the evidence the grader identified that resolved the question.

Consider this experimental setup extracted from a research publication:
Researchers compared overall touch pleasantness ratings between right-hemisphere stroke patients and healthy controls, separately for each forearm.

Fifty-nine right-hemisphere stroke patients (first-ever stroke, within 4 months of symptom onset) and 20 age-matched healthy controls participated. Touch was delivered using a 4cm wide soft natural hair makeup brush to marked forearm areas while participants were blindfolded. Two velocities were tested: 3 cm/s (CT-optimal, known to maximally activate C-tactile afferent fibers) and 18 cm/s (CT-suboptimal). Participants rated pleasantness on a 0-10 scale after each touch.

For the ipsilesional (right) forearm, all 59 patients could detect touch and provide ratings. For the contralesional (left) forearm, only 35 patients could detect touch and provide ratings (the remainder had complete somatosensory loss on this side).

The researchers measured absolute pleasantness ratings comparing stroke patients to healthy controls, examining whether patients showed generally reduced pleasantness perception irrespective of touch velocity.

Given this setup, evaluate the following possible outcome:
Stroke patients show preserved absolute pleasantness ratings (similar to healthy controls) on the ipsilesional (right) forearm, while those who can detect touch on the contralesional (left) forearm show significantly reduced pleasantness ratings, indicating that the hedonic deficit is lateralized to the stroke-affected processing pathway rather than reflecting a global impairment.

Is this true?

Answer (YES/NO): NO